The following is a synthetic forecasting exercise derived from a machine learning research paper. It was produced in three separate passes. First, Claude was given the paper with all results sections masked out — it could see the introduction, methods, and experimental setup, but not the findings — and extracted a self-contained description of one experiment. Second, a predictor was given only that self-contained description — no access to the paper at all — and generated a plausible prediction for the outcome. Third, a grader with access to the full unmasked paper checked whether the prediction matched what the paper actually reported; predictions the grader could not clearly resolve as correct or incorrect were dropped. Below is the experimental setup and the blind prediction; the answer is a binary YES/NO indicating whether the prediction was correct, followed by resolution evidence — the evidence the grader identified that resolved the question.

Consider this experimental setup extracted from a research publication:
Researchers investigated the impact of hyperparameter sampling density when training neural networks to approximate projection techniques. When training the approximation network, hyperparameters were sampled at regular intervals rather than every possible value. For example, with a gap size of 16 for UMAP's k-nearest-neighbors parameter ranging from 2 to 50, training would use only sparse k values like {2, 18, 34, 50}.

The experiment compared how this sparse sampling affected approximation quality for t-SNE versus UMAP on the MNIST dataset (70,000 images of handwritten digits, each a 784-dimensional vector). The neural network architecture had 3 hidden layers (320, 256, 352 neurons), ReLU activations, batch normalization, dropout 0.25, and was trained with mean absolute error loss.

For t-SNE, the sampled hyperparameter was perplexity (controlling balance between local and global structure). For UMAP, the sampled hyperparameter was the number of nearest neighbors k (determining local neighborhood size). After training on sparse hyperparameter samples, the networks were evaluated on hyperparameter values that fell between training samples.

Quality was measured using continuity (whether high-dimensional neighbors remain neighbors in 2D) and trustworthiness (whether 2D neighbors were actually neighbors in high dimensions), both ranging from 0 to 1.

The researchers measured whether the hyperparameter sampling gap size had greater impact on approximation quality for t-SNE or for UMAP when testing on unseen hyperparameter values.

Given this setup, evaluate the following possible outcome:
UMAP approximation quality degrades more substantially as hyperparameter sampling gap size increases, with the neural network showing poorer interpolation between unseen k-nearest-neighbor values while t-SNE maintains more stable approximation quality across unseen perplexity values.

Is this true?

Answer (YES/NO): YES